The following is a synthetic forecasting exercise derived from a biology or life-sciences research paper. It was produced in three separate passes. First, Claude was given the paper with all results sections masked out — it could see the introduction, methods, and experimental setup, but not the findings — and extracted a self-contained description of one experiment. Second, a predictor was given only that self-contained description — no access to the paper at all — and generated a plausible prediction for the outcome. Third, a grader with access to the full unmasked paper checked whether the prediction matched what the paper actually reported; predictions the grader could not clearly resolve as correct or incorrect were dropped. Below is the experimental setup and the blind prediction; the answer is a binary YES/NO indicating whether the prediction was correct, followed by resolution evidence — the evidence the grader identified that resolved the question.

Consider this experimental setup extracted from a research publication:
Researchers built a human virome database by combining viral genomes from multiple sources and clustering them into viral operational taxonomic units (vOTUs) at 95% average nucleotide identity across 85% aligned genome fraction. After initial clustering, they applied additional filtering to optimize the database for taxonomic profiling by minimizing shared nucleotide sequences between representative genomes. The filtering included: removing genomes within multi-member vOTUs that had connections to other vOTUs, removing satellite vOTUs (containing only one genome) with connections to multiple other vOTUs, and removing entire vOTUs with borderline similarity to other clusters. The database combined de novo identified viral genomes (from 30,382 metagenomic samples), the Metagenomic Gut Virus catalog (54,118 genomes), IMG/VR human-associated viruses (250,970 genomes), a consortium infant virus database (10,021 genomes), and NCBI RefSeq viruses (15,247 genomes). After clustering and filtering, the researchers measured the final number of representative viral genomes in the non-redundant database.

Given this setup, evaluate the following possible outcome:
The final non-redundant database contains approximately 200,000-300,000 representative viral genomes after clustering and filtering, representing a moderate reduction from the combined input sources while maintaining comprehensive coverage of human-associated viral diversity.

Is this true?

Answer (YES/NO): NO